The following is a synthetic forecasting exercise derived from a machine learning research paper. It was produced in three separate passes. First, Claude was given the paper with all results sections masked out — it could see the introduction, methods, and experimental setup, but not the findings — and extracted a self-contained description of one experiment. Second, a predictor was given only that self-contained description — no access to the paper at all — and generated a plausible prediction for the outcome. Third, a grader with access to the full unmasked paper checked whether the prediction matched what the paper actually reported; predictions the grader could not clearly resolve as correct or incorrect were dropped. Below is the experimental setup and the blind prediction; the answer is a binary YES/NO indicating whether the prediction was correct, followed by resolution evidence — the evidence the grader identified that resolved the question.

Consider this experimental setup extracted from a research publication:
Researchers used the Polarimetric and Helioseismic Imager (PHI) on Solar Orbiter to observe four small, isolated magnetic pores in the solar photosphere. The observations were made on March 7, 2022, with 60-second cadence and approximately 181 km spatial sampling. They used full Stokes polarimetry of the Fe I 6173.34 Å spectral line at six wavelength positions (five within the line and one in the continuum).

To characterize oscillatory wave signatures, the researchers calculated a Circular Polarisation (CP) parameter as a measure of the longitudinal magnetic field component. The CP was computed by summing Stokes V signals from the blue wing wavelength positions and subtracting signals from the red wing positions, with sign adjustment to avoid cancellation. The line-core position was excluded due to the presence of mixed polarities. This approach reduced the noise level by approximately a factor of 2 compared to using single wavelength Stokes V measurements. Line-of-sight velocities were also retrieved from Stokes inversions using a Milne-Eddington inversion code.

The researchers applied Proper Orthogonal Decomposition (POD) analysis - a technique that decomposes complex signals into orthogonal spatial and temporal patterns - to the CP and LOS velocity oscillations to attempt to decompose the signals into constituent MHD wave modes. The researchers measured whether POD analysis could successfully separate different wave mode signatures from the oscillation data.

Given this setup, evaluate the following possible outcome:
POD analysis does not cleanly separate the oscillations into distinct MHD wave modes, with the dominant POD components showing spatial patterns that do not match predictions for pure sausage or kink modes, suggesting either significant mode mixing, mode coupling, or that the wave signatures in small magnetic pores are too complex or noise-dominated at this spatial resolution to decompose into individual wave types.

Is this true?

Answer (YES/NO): NO